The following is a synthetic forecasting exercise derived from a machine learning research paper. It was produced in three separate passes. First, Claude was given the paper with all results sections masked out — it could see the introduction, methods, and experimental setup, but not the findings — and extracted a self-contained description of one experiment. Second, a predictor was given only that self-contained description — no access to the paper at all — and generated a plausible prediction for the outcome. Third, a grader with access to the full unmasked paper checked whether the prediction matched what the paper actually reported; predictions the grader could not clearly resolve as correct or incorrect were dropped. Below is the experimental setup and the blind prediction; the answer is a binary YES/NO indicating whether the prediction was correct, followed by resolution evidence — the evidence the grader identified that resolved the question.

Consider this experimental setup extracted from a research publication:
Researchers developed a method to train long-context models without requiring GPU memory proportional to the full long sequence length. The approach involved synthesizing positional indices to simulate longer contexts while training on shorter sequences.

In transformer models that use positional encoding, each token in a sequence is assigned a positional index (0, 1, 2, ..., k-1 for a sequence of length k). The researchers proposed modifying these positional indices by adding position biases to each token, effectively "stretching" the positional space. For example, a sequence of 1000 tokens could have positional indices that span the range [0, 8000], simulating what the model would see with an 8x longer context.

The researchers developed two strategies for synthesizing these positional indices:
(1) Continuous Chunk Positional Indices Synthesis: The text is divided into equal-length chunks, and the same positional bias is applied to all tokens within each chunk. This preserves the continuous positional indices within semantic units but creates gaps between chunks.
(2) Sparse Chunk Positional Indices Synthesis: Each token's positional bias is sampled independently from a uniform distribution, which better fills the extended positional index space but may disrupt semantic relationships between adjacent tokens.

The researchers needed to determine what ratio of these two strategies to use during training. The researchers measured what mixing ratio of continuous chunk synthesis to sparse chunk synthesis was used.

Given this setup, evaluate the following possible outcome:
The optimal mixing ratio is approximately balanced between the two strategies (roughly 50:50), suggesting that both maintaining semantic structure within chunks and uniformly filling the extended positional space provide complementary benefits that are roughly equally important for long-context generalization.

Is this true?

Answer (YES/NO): NO